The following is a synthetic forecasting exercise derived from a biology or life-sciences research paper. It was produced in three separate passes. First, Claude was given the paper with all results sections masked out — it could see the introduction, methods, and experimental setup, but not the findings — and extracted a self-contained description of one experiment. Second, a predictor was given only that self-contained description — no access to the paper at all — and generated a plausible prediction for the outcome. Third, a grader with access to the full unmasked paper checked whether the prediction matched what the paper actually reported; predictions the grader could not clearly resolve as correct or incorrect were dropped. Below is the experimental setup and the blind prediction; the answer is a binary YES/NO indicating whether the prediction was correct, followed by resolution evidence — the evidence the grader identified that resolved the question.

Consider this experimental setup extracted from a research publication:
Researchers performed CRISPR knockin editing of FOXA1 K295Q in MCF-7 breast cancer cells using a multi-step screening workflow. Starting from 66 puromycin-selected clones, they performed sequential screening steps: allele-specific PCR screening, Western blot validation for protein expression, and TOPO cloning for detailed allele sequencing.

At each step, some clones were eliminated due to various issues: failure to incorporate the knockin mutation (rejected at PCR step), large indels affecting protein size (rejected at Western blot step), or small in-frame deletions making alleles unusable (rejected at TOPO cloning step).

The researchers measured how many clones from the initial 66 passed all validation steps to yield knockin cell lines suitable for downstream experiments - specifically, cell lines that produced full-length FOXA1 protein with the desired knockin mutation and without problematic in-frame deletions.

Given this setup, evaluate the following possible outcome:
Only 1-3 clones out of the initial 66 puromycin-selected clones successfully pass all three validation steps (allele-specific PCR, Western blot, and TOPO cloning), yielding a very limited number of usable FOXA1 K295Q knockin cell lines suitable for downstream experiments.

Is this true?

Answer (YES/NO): YES